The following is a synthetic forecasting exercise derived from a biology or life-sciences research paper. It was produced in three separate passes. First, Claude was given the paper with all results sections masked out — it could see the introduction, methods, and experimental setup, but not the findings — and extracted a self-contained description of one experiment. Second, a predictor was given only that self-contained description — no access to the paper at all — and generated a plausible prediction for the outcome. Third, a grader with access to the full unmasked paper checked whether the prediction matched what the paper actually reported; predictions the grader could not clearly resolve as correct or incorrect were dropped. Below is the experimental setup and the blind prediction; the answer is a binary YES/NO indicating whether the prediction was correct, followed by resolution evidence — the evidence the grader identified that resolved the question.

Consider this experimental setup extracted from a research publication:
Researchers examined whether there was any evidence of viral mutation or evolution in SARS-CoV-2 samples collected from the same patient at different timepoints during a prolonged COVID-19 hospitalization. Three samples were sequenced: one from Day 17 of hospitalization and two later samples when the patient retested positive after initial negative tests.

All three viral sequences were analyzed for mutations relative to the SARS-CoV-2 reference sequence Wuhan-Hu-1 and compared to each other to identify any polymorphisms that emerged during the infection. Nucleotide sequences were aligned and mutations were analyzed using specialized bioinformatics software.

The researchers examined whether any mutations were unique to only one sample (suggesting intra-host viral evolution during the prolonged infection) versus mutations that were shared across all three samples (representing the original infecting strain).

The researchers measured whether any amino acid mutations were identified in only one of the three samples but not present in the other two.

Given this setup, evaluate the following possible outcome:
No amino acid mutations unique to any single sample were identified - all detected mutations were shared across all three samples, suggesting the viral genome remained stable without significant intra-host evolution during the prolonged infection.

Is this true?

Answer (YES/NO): NO